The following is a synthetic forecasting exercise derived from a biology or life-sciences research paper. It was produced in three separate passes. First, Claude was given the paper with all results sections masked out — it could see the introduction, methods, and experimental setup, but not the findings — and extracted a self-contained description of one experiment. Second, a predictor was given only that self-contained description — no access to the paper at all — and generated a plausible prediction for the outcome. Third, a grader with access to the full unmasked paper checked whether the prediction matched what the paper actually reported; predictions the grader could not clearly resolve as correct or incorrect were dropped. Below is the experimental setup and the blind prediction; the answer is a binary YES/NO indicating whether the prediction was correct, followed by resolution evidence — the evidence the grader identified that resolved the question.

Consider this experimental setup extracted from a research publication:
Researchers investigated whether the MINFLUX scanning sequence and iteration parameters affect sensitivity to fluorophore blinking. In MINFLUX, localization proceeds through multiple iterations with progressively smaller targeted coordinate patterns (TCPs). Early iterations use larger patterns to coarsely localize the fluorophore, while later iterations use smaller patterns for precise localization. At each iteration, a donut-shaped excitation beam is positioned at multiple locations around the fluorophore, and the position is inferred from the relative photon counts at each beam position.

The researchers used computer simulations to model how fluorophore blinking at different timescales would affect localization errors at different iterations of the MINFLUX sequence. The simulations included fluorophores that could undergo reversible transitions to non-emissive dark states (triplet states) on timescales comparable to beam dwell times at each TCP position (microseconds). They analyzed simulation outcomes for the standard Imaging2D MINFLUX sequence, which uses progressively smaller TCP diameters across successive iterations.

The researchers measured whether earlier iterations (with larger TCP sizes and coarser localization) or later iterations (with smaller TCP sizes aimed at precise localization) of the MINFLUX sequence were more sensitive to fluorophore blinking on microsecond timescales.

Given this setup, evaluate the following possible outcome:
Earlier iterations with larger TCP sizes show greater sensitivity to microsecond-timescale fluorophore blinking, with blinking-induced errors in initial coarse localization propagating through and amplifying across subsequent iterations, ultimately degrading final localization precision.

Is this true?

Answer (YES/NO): NO